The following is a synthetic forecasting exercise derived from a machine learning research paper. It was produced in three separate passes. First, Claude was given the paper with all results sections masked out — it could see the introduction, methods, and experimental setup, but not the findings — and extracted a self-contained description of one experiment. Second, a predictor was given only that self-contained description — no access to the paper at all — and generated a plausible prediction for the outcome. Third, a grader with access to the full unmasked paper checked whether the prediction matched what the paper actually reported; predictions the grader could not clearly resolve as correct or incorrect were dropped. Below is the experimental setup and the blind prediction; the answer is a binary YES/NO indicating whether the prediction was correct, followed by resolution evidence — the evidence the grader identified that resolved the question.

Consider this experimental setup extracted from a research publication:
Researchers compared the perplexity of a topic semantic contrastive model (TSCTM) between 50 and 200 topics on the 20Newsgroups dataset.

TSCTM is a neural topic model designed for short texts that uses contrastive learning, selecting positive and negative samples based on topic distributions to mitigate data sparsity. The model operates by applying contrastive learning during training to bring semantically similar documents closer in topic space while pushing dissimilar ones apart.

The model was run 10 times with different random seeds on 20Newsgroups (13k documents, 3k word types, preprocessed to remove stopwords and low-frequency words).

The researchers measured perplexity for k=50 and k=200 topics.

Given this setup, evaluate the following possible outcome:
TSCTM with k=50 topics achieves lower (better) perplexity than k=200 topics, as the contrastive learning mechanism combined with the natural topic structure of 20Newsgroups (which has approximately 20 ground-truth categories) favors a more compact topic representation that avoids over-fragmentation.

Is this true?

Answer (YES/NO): YES